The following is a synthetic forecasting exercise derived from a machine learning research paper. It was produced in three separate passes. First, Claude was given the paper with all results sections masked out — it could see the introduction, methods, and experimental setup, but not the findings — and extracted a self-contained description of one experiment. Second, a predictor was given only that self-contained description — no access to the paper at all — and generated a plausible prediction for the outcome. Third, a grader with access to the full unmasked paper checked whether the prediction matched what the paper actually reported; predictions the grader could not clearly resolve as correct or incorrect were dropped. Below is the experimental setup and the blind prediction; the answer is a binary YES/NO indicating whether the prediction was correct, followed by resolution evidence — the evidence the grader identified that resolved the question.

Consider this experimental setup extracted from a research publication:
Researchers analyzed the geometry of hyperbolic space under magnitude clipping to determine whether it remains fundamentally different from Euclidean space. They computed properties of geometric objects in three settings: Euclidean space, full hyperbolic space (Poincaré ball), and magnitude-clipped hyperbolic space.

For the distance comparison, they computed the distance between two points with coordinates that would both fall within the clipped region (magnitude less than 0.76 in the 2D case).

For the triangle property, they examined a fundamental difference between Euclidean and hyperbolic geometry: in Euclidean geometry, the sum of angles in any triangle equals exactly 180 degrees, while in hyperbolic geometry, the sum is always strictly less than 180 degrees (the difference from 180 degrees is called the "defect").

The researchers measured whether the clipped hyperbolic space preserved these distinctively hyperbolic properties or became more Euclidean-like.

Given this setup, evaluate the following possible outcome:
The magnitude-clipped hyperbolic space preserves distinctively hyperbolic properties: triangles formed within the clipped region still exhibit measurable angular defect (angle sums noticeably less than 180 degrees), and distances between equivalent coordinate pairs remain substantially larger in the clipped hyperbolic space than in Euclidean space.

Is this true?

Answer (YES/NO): YES